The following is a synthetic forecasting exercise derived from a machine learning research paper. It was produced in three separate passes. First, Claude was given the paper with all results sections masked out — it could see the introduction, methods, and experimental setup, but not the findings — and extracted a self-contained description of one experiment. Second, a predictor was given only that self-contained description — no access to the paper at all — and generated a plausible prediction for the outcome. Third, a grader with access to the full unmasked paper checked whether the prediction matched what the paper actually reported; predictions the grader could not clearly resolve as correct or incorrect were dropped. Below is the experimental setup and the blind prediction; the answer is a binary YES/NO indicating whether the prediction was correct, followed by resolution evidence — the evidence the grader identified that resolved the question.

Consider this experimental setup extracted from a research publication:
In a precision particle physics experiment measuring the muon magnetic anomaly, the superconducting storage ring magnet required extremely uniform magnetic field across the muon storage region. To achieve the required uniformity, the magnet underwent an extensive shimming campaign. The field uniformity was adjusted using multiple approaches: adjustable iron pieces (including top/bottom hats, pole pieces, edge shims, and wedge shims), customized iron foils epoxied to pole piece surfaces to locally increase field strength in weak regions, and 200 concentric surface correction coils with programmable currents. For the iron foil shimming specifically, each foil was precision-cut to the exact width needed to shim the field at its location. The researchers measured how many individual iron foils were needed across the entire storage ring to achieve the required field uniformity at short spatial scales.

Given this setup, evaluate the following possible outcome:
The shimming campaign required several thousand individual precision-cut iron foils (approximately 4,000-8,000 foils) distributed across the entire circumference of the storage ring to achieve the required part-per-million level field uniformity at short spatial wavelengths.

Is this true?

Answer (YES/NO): NO